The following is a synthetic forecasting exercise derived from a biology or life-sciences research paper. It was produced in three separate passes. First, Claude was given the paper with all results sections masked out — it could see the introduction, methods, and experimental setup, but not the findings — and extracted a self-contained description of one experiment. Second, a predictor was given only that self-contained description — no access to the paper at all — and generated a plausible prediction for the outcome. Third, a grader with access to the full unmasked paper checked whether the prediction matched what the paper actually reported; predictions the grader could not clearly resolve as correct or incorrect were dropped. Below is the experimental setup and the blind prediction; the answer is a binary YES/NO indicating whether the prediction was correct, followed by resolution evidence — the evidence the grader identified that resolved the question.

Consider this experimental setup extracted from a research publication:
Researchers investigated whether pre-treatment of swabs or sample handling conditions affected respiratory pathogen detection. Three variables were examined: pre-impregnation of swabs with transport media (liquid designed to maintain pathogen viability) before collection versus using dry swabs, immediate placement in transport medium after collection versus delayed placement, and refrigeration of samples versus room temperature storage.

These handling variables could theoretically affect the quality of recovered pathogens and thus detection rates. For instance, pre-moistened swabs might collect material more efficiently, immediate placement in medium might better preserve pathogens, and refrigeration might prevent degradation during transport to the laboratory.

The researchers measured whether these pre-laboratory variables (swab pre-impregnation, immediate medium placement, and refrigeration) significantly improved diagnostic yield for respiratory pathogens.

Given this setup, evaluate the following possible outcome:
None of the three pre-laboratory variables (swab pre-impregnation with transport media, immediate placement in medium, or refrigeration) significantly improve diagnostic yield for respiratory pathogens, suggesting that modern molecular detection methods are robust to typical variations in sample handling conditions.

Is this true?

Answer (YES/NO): YES